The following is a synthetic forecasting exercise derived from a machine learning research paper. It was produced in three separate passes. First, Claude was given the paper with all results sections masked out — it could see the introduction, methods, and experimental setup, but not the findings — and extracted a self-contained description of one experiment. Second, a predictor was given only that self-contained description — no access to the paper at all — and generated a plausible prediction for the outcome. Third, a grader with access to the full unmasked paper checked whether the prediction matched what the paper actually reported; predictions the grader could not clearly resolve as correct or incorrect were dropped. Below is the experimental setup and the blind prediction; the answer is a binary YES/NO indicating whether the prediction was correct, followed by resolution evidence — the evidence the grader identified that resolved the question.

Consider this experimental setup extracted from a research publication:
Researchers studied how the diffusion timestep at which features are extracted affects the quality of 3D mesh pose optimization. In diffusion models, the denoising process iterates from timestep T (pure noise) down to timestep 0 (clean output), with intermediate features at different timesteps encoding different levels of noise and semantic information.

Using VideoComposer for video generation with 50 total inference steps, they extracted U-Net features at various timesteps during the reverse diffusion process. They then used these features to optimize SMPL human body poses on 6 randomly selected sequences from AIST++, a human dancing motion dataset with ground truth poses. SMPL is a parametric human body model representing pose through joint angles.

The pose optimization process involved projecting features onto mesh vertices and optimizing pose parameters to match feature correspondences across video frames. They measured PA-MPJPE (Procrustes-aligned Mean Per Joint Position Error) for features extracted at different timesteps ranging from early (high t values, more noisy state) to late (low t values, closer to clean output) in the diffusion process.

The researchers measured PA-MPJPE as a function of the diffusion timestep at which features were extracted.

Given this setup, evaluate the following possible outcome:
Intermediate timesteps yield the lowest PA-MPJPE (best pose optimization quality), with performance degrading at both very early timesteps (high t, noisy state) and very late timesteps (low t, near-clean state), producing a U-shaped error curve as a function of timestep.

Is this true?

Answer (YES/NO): NO